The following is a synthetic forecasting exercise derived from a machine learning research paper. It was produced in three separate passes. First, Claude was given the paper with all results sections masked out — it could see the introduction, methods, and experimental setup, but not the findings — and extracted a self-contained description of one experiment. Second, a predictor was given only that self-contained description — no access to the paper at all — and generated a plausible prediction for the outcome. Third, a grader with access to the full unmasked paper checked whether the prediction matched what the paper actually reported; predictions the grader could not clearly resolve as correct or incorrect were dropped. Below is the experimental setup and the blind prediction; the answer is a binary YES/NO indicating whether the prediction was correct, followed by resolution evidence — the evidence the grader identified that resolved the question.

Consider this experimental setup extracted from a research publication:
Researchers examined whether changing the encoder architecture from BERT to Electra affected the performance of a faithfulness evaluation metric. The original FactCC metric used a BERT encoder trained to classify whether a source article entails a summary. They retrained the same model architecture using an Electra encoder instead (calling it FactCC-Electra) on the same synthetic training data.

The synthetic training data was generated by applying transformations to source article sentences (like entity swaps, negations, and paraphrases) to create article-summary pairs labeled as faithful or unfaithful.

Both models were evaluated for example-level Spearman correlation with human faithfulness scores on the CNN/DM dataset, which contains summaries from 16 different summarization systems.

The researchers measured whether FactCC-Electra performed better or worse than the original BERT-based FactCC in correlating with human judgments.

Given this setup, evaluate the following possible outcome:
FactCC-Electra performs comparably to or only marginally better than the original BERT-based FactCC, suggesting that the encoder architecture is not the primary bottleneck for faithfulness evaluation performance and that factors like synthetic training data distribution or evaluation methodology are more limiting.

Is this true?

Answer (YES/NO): NO